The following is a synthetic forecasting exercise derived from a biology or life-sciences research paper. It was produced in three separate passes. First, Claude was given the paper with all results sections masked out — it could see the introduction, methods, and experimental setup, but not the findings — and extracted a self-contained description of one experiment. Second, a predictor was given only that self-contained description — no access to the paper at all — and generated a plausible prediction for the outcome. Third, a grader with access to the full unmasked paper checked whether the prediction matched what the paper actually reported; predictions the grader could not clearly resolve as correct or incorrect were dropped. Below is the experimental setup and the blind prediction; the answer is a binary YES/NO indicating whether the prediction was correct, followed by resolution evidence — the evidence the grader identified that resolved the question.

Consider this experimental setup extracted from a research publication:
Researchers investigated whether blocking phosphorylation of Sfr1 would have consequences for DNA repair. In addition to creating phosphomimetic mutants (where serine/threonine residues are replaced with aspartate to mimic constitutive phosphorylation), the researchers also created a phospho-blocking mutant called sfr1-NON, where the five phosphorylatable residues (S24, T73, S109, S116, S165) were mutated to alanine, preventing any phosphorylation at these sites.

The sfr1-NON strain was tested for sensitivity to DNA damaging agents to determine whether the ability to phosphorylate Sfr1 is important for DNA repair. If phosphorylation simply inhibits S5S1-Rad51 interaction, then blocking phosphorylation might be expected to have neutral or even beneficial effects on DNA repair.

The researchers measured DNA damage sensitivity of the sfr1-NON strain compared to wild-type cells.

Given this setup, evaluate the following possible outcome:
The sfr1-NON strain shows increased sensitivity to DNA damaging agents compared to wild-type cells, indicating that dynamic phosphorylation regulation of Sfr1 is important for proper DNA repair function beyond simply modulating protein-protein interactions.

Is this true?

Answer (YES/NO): YES